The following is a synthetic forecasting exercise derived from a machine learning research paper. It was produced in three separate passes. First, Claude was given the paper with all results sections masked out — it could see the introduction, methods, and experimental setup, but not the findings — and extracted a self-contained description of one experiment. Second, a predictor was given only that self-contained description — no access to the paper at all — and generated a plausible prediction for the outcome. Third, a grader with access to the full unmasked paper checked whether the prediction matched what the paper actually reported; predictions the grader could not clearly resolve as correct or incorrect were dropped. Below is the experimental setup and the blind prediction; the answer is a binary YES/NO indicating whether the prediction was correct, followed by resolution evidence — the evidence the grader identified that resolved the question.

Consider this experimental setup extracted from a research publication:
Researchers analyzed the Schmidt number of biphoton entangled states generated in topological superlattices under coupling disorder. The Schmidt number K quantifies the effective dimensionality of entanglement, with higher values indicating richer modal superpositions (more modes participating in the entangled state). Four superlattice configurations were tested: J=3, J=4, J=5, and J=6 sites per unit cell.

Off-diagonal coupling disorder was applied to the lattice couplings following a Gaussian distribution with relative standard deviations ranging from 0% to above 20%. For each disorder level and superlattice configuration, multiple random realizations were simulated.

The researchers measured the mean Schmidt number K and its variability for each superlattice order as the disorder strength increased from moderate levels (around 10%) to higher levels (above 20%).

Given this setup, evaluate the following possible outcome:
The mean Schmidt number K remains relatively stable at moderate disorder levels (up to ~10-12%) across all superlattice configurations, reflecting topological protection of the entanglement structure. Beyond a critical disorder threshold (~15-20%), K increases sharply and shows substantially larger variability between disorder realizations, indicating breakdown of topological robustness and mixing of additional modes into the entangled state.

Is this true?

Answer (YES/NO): NO